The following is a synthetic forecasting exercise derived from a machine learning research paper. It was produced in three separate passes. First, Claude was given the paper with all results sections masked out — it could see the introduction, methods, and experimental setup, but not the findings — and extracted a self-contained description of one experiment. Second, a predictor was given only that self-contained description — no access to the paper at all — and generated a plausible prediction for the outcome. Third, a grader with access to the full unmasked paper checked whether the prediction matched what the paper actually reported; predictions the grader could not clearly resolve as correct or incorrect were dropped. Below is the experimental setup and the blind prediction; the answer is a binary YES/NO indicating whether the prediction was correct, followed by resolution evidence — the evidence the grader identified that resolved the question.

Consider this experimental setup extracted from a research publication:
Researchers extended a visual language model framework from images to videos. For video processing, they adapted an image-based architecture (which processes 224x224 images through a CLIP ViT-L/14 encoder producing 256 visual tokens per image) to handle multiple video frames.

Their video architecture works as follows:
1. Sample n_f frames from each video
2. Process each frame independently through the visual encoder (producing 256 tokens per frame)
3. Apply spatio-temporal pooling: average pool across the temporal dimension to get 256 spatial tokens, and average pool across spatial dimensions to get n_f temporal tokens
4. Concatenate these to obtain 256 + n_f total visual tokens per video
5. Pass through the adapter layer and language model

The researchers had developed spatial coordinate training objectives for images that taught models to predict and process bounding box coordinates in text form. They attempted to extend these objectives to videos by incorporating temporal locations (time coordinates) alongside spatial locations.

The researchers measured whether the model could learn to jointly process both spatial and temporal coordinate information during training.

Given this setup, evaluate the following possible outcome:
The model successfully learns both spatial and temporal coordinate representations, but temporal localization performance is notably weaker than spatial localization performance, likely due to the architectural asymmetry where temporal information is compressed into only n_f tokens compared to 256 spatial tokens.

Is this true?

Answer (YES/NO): NO